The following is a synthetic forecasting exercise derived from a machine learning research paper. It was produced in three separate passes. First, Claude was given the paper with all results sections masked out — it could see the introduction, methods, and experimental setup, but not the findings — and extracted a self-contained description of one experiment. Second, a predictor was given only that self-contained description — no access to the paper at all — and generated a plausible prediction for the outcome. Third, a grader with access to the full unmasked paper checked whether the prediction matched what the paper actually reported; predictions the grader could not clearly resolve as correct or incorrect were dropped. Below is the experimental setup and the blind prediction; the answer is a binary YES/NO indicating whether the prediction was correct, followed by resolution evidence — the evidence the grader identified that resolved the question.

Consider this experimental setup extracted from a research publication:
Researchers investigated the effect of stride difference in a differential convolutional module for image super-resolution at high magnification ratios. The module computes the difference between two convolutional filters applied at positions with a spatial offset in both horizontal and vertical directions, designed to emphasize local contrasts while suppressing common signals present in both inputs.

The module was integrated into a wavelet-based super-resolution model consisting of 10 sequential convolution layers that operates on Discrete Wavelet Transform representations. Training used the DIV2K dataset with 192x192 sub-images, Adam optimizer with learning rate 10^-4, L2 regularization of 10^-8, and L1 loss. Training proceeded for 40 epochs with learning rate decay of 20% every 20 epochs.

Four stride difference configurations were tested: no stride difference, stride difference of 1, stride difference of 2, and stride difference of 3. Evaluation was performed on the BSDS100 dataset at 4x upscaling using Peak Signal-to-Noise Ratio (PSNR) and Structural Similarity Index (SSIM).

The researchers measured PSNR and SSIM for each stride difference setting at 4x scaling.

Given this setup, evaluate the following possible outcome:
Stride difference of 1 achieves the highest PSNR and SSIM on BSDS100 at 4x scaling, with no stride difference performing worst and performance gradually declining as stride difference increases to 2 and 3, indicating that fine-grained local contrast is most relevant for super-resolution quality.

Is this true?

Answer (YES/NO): NO